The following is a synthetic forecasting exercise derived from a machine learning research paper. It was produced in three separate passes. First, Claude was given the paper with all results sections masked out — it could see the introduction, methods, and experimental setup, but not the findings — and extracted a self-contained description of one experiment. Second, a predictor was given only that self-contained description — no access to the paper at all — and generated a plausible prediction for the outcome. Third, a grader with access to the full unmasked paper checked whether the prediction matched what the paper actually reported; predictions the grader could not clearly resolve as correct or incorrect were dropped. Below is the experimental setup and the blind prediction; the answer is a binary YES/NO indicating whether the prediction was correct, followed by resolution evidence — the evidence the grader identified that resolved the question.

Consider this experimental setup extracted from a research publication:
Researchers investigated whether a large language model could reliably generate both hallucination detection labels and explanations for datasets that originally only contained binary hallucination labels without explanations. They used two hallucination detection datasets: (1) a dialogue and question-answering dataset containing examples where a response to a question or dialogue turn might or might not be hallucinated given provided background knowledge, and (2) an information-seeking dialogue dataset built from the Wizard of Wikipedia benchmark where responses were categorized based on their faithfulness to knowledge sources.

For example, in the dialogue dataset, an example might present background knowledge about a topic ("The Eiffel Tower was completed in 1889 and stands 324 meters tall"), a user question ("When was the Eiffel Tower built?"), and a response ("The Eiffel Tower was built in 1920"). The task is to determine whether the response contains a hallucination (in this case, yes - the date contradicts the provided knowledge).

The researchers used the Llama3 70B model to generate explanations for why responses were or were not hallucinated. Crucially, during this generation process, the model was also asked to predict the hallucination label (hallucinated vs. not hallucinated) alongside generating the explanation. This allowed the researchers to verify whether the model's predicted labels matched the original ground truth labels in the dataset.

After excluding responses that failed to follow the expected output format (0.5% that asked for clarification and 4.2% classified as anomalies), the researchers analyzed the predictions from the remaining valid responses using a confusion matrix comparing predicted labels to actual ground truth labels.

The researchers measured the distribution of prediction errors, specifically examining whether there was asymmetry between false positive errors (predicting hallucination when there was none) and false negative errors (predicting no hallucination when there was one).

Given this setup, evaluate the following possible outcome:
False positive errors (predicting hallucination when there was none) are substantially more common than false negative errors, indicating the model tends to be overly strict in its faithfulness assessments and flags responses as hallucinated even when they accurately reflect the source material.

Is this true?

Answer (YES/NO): YES